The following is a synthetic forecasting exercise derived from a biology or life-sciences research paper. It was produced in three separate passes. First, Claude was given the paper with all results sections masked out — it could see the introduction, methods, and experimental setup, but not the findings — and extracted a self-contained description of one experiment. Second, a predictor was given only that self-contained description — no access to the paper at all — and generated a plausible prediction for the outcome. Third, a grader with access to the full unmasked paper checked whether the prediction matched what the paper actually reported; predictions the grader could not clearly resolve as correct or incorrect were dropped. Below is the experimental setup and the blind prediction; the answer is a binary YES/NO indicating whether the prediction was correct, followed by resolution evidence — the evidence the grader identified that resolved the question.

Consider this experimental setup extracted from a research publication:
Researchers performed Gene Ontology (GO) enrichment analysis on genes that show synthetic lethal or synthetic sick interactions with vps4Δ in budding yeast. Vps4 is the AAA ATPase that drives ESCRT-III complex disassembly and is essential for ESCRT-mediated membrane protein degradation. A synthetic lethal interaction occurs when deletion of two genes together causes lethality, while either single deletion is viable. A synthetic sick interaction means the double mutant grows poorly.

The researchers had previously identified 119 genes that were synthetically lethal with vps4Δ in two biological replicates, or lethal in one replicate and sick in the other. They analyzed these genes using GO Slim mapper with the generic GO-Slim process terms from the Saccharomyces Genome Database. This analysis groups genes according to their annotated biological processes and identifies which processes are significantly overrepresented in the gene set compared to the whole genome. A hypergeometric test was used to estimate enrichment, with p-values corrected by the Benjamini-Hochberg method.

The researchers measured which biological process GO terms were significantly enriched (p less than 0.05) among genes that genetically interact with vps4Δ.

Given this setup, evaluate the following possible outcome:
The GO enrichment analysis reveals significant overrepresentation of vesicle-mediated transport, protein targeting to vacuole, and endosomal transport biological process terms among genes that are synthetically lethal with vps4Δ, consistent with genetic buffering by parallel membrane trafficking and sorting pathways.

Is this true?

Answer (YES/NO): NO